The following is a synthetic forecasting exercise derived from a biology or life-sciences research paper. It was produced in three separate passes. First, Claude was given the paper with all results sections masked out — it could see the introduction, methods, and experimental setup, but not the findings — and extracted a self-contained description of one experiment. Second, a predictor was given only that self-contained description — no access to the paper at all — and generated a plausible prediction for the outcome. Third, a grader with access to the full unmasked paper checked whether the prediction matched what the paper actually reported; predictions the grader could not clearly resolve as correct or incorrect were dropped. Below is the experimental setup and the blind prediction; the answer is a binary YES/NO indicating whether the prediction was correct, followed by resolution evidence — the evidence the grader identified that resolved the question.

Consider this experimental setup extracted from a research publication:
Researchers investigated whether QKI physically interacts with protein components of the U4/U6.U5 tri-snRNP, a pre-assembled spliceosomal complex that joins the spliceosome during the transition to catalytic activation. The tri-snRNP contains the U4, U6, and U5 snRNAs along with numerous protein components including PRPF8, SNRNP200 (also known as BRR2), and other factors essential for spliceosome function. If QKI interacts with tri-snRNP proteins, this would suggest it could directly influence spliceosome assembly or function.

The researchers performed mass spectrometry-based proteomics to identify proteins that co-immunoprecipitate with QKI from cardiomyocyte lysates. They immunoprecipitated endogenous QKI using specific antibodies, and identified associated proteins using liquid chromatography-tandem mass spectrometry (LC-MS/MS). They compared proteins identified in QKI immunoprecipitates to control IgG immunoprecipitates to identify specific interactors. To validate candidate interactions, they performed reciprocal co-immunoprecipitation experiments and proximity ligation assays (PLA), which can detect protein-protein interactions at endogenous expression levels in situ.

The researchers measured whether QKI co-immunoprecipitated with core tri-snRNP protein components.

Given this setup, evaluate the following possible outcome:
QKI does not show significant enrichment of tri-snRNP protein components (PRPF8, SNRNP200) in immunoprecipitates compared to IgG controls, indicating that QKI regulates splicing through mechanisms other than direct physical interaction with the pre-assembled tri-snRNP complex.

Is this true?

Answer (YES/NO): NO